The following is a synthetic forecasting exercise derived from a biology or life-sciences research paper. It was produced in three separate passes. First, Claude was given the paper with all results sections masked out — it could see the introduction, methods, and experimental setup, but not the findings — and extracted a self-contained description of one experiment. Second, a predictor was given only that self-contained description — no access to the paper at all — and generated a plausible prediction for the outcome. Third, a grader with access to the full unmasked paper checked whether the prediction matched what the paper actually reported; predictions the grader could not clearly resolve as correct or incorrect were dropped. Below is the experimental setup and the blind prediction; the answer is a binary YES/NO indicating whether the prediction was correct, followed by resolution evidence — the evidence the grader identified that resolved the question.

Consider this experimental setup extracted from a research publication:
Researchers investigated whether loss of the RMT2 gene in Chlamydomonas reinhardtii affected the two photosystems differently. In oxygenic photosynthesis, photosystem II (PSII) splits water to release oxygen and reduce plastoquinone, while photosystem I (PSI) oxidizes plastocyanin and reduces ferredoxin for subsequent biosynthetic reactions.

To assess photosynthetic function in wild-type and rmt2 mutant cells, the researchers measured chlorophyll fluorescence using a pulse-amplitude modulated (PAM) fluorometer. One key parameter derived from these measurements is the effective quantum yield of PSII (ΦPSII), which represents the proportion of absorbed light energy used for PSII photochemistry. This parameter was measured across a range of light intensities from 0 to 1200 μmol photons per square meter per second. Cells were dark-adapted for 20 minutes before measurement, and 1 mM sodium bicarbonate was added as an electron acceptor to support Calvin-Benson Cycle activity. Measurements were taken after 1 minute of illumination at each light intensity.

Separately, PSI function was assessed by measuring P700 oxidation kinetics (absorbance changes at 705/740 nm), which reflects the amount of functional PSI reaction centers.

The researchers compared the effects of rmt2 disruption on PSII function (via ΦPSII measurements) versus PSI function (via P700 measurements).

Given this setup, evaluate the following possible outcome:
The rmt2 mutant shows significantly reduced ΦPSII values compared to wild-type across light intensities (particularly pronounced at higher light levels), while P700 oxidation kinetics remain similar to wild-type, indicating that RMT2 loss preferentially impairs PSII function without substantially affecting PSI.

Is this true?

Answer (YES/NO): NO